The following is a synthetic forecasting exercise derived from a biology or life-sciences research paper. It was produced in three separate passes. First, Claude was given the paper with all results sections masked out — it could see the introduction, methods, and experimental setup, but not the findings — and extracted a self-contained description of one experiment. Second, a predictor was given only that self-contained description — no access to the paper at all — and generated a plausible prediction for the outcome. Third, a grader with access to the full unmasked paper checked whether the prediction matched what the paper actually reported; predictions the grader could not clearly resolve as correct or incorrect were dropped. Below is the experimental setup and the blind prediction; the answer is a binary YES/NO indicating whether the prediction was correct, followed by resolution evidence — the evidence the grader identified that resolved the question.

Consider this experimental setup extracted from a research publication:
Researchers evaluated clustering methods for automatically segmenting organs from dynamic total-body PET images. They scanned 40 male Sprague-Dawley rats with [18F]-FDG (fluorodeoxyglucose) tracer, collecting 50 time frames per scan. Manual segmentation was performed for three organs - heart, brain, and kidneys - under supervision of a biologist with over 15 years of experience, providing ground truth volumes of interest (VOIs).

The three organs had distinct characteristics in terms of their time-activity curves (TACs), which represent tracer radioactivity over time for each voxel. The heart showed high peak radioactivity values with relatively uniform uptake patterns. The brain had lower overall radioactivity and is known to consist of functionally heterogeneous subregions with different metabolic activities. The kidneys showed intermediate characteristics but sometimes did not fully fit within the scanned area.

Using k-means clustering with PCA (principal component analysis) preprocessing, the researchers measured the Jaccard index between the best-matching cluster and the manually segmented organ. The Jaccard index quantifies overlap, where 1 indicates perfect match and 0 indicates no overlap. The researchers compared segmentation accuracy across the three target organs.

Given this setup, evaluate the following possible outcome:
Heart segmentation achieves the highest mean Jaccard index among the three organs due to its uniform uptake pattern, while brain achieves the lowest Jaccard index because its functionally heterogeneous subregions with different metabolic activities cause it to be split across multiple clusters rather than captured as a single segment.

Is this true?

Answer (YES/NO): YES